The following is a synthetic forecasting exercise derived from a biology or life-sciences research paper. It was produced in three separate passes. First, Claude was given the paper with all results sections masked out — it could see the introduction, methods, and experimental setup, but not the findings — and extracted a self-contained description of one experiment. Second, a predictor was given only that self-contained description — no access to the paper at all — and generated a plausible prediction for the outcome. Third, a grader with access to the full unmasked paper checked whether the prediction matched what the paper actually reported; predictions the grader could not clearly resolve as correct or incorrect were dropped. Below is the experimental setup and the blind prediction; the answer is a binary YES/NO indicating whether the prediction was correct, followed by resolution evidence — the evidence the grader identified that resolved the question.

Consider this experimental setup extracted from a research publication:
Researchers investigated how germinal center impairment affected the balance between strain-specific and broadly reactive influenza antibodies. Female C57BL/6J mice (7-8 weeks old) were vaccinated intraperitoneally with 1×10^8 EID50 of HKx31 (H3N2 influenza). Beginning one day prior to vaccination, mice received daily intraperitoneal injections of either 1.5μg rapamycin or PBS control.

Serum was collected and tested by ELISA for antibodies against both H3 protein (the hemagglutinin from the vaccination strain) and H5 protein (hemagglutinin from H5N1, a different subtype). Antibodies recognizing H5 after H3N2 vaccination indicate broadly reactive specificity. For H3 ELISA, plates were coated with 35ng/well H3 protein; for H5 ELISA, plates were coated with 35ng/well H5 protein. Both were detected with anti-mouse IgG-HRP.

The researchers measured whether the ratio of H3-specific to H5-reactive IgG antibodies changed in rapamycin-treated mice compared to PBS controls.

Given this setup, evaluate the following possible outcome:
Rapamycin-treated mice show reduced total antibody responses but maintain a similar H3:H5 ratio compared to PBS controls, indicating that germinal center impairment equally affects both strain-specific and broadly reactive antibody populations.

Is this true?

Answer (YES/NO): NO